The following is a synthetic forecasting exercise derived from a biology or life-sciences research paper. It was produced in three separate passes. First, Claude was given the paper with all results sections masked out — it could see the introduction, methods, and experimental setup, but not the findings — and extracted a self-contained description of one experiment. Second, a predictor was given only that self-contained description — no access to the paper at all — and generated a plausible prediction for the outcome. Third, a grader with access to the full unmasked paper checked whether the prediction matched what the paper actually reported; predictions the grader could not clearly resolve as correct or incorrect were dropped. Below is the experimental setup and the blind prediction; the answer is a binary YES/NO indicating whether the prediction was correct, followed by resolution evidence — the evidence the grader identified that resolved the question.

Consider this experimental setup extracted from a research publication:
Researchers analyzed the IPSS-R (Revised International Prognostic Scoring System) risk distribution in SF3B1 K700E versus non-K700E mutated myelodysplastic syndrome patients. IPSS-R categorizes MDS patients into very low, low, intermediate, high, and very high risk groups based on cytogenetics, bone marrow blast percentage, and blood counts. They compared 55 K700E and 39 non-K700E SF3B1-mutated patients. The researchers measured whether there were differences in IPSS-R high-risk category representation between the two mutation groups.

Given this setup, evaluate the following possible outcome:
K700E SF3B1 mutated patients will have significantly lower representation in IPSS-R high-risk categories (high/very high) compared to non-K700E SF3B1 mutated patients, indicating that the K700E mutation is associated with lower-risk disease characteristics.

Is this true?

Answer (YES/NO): NO